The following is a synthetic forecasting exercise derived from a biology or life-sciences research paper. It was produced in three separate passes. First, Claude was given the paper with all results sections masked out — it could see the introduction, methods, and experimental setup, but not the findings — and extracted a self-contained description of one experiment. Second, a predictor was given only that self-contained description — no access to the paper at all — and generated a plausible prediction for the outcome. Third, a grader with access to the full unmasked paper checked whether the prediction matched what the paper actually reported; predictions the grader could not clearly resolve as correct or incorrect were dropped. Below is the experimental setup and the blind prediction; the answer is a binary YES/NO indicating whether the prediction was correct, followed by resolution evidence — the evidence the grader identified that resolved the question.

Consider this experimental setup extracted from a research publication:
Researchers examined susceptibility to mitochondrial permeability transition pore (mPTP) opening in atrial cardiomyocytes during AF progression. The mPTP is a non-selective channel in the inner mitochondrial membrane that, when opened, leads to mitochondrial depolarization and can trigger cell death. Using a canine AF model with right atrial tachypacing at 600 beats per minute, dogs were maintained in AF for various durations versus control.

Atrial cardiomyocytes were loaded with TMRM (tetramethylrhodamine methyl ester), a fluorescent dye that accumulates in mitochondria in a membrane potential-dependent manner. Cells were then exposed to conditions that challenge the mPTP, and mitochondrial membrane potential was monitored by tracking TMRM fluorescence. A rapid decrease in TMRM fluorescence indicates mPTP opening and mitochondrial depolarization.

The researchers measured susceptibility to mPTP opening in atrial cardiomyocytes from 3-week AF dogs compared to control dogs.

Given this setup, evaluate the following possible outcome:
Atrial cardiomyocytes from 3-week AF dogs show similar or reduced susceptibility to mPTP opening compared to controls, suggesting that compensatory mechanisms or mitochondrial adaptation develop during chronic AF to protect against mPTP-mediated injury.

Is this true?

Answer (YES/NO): NO